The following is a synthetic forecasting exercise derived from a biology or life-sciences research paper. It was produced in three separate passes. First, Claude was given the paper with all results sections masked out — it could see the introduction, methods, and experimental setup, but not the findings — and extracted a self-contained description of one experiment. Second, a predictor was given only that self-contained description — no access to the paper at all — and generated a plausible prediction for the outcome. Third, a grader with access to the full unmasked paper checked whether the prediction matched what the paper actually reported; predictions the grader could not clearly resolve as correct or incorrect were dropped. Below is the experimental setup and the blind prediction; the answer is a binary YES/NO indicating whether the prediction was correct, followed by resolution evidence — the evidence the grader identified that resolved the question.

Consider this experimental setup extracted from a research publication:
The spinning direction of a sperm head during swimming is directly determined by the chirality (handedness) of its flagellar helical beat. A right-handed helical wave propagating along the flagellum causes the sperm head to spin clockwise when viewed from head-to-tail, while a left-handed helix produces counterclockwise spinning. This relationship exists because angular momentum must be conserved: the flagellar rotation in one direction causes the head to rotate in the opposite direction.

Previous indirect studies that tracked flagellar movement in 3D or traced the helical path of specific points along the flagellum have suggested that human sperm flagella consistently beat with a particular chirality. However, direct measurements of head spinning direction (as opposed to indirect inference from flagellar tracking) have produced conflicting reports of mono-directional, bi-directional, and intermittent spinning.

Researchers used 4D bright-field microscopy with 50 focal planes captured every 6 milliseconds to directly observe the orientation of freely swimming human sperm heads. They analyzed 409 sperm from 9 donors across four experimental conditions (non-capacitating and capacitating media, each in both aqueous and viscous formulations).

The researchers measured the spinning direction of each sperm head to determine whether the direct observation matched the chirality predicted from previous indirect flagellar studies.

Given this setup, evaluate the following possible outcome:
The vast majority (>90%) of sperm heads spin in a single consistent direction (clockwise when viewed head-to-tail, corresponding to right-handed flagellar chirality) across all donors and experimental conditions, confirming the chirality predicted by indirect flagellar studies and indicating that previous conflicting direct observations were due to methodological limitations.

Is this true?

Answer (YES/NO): NO